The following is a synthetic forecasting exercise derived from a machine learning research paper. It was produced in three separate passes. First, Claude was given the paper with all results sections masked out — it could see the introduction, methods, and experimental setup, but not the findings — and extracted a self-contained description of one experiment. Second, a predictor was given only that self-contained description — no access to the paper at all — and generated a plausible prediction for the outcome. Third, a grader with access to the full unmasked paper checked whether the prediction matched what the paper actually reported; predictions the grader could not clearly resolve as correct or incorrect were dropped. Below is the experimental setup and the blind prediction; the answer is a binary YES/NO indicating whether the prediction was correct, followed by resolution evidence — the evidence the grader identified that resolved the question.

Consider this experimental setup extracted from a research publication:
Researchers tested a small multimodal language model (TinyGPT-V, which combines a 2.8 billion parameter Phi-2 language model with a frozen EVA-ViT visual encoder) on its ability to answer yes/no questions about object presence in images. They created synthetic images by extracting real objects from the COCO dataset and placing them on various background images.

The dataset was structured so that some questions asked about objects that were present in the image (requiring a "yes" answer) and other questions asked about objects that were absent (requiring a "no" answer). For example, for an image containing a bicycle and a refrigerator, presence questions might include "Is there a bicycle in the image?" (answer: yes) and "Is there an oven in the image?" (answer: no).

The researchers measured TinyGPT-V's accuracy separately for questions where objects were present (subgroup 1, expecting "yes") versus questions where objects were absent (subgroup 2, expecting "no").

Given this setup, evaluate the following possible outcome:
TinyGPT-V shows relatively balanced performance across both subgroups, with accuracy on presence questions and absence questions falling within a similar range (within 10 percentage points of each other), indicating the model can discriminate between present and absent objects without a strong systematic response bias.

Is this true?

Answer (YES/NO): NO